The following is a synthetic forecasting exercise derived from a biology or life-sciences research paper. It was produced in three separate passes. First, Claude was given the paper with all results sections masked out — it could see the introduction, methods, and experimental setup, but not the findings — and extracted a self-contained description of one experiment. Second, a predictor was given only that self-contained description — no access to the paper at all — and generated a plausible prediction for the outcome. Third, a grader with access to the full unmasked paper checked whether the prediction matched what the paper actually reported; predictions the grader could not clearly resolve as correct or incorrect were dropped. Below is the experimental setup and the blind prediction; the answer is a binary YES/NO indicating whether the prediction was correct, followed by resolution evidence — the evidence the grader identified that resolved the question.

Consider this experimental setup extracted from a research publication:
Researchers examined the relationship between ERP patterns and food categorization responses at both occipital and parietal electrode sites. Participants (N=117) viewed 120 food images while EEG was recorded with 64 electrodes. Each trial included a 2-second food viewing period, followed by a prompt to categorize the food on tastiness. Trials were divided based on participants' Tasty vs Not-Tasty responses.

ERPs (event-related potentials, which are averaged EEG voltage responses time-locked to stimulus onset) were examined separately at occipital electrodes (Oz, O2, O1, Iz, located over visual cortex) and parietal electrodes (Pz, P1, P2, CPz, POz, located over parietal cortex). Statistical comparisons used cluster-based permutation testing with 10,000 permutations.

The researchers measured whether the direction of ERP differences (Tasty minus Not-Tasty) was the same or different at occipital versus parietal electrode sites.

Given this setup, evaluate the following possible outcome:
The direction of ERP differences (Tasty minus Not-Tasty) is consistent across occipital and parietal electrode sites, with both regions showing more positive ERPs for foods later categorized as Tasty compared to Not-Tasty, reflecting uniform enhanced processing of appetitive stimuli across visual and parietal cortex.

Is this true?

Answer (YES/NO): NO